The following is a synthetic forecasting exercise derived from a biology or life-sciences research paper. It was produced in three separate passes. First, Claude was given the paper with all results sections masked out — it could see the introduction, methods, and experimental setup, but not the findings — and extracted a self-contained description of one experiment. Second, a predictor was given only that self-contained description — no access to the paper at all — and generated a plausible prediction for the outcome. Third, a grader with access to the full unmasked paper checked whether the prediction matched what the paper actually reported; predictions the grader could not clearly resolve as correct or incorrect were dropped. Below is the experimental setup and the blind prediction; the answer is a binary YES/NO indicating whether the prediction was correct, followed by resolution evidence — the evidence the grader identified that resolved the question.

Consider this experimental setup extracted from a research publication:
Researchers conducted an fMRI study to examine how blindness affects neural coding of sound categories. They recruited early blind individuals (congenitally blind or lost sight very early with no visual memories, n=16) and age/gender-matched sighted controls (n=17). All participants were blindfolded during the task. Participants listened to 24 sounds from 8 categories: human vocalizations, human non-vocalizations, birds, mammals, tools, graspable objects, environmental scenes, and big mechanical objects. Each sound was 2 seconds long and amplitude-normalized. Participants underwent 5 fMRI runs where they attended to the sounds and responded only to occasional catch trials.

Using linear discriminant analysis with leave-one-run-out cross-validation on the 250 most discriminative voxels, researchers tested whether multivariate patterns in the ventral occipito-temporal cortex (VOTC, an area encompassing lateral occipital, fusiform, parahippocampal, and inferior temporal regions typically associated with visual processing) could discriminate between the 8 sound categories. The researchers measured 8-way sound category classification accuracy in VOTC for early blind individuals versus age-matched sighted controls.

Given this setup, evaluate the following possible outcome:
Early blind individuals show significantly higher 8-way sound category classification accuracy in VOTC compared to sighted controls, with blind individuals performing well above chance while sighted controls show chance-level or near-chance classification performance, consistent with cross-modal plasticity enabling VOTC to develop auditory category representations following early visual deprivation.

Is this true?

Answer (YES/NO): NO